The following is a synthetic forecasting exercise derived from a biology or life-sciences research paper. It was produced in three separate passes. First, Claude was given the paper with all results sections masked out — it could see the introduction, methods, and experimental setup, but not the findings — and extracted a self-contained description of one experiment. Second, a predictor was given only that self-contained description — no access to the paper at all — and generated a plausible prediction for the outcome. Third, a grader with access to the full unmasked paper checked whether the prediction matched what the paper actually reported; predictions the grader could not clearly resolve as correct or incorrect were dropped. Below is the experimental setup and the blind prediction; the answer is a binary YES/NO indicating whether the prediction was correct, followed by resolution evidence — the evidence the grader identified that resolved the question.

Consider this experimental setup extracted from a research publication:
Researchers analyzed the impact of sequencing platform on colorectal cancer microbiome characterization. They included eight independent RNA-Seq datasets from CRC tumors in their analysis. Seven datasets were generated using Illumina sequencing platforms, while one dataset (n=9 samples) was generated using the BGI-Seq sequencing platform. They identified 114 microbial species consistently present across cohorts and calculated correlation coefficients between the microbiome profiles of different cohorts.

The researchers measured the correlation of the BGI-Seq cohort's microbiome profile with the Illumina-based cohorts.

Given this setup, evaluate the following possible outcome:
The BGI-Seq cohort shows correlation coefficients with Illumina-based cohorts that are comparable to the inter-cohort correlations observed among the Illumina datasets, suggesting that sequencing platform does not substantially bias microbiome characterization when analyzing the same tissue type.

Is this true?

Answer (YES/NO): NO